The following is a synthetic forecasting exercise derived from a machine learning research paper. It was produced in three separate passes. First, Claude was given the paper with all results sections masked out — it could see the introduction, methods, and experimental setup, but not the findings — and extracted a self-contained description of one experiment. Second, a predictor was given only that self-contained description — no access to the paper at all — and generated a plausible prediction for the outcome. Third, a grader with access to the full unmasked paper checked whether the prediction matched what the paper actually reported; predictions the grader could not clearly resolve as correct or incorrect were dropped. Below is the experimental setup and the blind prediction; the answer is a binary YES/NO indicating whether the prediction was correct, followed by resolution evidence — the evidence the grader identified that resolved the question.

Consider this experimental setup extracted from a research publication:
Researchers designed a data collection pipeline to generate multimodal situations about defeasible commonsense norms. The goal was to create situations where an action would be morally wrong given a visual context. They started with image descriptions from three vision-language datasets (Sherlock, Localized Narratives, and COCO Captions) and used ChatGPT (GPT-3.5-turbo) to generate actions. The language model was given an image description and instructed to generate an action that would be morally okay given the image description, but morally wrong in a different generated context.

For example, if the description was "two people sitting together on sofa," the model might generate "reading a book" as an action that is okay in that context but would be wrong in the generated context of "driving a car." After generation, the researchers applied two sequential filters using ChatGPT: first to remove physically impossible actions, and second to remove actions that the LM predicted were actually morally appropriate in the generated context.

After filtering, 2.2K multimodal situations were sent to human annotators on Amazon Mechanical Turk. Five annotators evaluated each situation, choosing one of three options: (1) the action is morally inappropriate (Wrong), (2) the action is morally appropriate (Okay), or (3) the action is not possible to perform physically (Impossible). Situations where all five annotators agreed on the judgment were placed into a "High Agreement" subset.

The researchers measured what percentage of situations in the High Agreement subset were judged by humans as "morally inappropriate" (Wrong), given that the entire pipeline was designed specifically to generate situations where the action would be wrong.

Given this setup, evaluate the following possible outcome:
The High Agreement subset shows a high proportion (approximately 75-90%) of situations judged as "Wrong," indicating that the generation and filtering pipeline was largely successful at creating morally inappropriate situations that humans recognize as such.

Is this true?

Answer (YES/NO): NO